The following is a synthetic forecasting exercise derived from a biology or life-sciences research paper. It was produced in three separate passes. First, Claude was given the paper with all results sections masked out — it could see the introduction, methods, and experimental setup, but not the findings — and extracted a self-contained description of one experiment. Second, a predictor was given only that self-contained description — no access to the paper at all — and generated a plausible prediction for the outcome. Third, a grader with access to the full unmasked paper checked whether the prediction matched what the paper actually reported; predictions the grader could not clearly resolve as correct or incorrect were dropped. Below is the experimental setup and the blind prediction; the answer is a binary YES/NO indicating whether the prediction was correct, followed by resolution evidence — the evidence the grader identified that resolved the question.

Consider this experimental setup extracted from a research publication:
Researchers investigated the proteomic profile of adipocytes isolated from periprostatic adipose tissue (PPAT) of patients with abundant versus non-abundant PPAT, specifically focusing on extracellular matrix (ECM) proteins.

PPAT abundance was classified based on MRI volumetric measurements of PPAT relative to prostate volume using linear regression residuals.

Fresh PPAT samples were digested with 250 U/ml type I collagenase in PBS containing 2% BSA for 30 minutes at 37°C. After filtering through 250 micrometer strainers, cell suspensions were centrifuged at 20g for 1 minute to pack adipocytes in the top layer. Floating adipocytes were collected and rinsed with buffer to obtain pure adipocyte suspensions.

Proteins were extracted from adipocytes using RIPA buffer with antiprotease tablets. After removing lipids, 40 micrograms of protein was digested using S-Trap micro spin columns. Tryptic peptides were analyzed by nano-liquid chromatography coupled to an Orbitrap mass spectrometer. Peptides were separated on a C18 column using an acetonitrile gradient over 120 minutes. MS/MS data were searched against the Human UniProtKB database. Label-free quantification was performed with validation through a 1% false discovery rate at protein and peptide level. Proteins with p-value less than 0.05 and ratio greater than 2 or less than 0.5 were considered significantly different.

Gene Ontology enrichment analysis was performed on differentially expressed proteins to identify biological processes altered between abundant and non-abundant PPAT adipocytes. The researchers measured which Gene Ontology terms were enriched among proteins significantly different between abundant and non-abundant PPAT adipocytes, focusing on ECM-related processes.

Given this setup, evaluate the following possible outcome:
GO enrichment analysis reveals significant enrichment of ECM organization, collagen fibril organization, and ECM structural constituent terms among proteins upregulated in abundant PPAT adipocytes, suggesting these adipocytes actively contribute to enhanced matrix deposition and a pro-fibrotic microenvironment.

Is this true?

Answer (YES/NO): NO